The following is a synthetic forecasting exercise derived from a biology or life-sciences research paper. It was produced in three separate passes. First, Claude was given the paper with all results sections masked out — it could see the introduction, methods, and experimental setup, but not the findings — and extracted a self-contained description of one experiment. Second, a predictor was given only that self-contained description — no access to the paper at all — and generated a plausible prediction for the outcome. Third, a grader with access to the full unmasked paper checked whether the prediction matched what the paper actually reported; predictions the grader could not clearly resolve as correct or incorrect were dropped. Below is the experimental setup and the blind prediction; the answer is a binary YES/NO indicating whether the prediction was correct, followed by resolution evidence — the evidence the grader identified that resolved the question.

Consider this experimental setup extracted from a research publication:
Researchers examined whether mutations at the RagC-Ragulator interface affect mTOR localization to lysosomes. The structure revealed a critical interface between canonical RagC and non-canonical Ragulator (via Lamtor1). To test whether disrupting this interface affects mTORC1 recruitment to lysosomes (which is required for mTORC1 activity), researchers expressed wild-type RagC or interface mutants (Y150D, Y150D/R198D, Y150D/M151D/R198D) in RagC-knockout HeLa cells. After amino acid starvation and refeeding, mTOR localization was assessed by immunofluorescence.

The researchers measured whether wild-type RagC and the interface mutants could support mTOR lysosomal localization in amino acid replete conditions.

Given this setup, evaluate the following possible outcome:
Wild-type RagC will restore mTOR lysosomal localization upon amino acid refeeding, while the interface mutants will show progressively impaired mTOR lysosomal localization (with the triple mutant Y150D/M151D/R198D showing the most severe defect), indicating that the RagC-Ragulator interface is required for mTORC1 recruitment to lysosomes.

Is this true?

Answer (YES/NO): NO